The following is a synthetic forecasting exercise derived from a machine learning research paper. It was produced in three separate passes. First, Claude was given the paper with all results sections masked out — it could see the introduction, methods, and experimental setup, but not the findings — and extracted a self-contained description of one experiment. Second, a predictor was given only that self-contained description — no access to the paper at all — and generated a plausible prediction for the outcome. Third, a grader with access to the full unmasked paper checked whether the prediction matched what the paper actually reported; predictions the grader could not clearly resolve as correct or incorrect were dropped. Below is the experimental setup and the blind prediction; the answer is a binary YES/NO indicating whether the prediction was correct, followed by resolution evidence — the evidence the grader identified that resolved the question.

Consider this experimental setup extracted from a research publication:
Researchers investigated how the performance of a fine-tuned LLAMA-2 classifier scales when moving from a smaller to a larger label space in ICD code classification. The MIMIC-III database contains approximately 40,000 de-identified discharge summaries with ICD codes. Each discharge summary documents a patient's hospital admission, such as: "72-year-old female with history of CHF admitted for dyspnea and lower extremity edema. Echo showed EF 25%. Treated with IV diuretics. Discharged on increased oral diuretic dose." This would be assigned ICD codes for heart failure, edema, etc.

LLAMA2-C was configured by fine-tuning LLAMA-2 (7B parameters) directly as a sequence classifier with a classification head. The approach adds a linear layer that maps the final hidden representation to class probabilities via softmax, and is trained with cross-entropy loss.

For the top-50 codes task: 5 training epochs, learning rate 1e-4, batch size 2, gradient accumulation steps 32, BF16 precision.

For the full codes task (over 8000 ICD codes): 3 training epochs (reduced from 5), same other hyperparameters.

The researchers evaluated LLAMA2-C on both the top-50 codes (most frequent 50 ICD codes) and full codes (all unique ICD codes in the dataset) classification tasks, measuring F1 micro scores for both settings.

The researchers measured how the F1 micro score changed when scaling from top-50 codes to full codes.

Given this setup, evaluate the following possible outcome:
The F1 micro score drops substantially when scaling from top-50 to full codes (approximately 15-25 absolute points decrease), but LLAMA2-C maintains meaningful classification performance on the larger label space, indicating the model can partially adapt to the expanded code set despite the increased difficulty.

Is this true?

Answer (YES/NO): NO